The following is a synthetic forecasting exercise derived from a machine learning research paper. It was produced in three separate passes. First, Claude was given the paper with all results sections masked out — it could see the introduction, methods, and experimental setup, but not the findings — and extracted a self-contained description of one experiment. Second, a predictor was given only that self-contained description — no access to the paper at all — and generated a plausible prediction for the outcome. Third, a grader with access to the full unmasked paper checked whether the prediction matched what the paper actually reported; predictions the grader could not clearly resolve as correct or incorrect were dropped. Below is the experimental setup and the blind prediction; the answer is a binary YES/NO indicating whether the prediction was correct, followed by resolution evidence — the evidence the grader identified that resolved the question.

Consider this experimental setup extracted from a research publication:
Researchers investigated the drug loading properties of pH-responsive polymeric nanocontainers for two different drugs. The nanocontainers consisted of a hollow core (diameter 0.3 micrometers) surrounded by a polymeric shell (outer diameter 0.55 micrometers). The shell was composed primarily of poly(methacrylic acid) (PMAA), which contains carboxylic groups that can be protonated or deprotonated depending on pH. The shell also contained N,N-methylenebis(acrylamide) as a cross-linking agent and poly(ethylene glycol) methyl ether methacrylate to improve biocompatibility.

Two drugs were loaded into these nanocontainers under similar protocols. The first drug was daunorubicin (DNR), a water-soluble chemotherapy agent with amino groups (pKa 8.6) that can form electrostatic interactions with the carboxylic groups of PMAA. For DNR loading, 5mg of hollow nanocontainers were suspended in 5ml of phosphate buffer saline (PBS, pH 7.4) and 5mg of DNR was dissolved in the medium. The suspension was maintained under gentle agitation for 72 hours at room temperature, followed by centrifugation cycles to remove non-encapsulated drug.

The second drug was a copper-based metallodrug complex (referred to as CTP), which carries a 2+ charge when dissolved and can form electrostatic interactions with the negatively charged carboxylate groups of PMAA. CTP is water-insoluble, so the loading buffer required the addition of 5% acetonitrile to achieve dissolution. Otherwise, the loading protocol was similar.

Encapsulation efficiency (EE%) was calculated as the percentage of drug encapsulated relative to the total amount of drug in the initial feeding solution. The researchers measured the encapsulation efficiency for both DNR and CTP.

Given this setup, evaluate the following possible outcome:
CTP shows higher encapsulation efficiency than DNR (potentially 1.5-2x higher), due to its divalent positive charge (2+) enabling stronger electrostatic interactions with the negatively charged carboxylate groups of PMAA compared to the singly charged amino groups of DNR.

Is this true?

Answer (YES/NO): NO